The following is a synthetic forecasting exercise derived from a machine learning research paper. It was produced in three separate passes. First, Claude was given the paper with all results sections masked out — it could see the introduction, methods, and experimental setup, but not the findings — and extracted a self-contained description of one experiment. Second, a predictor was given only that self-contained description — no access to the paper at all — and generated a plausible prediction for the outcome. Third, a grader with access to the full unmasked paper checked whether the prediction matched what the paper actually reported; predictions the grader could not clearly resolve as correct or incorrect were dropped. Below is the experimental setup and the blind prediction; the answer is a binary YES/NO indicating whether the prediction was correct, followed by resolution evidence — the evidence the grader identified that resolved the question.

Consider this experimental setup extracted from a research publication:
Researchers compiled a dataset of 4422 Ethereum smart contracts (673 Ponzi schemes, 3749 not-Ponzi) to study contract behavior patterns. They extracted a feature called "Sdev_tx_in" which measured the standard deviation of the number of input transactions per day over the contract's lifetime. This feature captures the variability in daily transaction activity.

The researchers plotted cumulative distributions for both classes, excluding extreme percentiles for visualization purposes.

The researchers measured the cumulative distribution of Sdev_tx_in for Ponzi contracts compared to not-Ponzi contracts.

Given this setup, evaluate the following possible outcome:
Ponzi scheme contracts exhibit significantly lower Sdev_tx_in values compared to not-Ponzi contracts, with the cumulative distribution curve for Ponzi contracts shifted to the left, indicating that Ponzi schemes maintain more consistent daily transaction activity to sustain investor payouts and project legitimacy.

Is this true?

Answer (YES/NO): NO